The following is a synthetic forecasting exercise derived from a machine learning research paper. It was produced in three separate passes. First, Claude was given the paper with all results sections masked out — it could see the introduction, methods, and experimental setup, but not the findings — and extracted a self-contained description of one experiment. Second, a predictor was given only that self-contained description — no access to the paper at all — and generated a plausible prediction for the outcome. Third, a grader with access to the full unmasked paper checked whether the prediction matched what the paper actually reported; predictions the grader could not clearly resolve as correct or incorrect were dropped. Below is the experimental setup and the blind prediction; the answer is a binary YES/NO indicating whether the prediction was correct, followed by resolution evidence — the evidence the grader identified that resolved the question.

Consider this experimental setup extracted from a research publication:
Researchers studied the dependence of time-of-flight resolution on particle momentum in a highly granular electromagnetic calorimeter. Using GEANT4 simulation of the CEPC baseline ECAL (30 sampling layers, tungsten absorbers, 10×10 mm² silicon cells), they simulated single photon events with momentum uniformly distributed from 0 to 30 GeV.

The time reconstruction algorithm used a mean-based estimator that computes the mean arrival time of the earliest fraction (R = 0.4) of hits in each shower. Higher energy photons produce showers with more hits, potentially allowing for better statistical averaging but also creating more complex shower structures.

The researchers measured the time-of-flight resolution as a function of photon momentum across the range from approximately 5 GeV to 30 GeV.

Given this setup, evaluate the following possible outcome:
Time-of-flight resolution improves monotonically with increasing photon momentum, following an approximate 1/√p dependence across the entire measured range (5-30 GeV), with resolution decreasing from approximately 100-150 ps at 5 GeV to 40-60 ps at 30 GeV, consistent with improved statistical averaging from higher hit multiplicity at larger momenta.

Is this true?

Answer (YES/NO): NO